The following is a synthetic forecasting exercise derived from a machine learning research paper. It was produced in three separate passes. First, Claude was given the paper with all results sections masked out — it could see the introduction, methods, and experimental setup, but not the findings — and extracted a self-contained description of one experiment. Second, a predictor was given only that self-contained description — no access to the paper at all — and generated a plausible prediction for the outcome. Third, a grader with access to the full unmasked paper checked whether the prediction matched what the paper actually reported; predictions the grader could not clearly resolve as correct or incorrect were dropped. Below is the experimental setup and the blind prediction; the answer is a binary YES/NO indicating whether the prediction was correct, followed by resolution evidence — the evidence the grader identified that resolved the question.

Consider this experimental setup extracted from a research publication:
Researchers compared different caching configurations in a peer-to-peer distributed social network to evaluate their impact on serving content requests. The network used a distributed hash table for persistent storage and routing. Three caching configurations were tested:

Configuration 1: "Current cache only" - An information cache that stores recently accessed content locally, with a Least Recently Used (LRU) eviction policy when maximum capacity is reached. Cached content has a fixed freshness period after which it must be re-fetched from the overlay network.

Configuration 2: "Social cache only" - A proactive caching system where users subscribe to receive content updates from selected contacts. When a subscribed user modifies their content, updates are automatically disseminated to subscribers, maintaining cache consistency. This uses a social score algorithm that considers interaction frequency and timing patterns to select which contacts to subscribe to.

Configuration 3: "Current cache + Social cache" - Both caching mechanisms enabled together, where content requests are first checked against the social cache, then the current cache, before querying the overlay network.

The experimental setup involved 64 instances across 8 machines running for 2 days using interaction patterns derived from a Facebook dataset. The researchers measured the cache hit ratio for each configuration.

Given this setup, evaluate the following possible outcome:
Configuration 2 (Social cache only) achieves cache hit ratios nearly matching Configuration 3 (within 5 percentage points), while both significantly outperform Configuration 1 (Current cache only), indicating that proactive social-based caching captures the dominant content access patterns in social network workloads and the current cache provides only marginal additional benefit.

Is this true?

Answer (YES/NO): NO